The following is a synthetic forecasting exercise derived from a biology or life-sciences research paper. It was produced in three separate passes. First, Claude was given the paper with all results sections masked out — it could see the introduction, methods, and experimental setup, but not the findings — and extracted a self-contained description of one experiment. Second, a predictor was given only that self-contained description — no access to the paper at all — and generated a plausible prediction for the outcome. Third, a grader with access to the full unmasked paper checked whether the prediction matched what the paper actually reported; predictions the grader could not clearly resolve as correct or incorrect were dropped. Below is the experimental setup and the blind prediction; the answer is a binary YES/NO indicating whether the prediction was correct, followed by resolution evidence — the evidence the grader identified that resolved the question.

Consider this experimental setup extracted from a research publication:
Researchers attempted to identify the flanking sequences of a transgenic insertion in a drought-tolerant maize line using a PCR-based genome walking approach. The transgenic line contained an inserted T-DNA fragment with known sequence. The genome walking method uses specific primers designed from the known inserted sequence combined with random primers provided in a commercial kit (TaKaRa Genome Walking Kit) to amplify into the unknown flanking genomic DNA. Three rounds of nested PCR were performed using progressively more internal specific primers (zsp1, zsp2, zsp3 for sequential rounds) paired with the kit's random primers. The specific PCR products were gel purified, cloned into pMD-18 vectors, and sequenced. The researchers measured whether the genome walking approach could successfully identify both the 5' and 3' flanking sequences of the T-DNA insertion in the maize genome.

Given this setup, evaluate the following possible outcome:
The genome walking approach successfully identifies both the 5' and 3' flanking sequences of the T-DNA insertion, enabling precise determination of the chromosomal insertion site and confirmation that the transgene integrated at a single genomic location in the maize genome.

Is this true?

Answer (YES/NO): NO